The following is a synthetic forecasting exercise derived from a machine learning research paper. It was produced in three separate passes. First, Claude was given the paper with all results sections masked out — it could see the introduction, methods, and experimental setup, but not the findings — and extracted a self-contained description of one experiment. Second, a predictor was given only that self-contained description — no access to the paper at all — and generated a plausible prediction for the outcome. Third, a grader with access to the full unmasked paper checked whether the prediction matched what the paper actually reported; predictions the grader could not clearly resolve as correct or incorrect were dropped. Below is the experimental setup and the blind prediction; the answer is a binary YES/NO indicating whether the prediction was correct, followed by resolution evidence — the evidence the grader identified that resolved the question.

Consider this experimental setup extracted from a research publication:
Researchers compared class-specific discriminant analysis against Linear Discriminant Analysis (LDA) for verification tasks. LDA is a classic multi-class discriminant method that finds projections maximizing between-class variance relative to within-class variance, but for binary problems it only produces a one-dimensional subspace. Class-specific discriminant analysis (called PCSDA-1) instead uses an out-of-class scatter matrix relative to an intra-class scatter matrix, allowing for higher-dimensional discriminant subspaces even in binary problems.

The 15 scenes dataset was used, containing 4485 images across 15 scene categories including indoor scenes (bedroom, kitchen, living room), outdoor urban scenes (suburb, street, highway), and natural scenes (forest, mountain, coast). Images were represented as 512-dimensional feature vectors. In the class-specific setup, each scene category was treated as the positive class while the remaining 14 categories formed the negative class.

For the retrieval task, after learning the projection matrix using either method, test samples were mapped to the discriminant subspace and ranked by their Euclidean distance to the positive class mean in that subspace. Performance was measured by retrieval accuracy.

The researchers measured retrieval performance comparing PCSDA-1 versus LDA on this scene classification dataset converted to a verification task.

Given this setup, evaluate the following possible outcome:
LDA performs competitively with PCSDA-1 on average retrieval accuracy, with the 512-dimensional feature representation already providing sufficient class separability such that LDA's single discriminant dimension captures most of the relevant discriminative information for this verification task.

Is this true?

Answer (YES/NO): YES